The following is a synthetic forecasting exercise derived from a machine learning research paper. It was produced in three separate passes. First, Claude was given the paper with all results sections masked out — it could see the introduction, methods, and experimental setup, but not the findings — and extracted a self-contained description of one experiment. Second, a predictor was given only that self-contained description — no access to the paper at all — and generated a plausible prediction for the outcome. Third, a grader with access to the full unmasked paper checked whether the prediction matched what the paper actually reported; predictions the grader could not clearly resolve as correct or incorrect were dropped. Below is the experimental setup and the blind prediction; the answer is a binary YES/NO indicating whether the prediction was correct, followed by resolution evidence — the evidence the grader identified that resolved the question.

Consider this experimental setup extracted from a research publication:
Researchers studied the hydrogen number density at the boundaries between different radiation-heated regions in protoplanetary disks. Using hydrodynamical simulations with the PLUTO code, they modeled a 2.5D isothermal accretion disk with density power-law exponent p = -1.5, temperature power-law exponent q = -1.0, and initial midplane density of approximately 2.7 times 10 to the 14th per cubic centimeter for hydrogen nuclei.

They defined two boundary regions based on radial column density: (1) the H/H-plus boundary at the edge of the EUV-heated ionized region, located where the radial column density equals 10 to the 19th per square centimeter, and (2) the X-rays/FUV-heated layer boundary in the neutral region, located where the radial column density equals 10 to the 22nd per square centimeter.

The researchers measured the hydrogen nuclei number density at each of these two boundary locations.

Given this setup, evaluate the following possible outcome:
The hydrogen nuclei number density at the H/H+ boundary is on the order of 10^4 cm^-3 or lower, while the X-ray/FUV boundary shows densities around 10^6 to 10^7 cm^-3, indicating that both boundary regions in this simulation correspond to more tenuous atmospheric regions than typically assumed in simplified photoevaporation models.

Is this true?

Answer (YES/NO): NO